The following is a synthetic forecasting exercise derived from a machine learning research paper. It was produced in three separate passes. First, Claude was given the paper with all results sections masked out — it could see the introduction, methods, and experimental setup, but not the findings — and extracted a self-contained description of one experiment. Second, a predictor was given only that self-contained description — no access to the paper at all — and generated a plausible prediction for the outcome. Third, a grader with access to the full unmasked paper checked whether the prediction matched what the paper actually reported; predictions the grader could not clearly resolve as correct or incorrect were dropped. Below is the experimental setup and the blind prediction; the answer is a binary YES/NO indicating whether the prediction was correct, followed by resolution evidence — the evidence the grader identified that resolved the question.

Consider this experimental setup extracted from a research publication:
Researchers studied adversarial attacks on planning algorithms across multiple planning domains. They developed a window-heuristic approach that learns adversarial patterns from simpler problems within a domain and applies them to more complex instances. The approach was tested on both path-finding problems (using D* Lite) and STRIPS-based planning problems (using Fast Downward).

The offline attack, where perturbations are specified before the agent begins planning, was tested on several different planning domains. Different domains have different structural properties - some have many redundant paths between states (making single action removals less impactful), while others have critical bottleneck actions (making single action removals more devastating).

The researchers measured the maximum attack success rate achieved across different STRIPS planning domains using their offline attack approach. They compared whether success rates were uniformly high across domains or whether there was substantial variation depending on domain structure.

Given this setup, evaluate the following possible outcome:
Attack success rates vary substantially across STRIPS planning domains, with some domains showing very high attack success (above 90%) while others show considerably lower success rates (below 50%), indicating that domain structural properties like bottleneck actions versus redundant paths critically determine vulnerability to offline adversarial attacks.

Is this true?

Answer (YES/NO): YES